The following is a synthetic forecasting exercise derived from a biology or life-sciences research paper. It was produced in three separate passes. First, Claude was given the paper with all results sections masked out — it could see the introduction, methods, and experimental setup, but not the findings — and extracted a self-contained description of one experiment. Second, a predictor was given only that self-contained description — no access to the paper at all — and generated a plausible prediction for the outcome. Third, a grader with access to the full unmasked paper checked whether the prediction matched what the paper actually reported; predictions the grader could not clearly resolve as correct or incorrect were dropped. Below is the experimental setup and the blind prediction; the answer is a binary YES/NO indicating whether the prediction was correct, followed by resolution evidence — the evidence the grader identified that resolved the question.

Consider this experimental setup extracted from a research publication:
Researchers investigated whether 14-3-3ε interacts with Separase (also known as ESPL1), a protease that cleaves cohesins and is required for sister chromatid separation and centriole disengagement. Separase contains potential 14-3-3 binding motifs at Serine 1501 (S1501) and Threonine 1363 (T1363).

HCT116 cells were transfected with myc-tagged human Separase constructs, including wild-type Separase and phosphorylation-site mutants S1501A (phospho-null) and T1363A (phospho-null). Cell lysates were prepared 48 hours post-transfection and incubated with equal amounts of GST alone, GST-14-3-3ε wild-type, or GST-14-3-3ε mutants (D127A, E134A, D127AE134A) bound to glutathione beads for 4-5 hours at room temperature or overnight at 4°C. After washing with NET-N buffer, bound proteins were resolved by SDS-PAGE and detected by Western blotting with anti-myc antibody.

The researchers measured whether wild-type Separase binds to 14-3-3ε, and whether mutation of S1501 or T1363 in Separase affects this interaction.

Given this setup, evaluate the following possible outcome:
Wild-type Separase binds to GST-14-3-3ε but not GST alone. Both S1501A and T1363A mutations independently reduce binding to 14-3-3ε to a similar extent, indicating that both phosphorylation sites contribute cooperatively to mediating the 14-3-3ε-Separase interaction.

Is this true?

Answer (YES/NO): NO